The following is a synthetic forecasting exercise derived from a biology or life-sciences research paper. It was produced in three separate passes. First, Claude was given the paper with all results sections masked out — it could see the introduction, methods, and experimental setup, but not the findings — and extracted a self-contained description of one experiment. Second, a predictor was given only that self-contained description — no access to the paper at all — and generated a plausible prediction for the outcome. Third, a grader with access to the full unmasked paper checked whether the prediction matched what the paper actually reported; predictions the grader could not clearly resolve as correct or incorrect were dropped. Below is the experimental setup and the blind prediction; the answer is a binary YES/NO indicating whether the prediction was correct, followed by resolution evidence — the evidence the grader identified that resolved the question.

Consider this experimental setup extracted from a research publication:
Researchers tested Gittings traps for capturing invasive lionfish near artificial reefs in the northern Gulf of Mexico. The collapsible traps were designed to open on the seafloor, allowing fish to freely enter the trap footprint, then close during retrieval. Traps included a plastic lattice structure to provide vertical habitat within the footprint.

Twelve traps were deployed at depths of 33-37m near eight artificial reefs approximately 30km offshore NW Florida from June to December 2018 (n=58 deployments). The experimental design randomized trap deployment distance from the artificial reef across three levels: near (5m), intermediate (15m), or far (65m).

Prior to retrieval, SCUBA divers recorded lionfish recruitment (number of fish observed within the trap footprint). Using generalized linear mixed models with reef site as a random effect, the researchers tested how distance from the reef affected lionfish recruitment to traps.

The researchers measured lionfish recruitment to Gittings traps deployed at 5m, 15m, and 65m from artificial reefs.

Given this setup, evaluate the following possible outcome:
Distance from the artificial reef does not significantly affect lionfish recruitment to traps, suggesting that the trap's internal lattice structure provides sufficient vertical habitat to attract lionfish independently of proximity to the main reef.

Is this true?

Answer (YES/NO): NO